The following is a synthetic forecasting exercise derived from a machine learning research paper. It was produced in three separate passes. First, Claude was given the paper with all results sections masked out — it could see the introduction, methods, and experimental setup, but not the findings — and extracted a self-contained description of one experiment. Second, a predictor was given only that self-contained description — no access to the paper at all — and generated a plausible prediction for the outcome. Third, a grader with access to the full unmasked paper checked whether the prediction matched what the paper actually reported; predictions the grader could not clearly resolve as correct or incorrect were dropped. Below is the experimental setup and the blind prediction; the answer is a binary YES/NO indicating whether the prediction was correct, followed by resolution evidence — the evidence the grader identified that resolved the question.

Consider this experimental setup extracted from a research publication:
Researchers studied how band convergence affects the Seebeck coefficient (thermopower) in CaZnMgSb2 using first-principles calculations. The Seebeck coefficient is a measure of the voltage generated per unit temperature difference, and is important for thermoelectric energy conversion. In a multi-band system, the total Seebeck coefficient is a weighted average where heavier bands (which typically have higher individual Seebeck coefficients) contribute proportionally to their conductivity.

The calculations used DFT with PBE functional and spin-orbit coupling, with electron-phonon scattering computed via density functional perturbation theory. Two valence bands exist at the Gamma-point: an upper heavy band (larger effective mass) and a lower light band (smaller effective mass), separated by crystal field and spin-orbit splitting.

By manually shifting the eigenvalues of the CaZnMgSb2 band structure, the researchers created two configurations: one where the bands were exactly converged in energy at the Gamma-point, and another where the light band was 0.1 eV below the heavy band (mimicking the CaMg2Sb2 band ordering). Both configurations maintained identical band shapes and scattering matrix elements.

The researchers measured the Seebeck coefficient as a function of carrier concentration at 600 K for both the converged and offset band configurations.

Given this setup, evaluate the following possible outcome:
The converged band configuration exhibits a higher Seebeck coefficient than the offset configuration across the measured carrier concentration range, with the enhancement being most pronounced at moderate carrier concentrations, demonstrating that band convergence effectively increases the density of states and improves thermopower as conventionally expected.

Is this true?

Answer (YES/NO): NO